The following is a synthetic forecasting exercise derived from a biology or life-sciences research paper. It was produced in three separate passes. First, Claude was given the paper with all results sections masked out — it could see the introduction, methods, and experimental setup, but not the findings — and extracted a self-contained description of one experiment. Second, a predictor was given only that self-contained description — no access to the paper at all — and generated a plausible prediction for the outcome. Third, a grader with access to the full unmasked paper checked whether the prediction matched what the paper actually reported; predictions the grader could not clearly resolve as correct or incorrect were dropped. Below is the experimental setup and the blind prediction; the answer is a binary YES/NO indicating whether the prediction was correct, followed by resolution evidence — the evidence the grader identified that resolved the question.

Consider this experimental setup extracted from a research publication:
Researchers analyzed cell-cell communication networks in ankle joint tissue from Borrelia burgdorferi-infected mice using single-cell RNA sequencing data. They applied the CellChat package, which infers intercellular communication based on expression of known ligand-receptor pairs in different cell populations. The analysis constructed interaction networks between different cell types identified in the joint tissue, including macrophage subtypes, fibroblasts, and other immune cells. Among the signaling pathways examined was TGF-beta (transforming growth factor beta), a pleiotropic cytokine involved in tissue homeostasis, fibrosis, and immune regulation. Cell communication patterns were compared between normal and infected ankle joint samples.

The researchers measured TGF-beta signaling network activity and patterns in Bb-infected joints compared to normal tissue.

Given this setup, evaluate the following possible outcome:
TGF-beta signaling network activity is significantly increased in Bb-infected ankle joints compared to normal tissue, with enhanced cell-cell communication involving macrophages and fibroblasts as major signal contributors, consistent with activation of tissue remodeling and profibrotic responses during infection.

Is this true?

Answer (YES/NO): NO